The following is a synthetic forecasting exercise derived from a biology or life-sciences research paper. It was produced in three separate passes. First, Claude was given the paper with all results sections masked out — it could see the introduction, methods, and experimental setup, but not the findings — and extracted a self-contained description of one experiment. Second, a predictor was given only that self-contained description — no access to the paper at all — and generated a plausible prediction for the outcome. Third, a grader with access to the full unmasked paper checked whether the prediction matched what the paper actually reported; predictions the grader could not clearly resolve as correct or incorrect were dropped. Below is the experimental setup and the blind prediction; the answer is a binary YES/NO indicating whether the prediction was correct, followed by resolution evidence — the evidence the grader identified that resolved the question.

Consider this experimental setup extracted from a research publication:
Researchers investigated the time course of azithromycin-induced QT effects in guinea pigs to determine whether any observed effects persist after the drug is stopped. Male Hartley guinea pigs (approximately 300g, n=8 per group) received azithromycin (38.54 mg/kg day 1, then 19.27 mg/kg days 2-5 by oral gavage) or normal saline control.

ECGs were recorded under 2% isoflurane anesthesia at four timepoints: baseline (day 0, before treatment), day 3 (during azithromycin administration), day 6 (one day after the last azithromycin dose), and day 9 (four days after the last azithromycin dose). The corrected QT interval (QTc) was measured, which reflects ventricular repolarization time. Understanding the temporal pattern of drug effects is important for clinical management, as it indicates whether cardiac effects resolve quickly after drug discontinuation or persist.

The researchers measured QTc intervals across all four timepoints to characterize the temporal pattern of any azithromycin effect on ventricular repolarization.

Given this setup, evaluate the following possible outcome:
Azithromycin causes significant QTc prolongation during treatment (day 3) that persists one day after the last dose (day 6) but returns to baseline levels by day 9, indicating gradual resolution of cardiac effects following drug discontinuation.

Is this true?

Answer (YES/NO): NO